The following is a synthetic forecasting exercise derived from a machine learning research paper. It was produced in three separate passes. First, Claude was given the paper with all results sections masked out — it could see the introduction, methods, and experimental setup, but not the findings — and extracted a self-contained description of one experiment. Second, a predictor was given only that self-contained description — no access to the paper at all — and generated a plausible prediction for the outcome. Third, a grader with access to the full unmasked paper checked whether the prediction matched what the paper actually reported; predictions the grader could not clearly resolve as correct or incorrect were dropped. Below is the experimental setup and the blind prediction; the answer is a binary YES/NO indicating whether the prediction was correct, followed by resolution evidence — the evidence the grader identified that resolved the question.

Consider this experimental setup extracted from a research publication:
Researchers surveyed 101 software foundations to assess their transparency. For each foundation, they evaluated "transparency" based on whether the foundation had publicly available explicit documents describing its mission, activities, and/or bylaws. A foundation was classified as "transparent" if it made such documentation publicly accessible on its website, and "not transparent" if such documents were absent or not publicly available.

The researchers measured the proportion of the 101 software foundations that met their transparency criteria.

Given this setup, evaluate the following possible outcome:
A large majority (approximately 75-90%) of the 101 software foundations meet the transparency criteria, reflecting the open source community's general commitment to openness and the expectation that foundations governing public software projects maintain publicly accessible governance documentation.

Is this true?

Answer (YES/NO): NO